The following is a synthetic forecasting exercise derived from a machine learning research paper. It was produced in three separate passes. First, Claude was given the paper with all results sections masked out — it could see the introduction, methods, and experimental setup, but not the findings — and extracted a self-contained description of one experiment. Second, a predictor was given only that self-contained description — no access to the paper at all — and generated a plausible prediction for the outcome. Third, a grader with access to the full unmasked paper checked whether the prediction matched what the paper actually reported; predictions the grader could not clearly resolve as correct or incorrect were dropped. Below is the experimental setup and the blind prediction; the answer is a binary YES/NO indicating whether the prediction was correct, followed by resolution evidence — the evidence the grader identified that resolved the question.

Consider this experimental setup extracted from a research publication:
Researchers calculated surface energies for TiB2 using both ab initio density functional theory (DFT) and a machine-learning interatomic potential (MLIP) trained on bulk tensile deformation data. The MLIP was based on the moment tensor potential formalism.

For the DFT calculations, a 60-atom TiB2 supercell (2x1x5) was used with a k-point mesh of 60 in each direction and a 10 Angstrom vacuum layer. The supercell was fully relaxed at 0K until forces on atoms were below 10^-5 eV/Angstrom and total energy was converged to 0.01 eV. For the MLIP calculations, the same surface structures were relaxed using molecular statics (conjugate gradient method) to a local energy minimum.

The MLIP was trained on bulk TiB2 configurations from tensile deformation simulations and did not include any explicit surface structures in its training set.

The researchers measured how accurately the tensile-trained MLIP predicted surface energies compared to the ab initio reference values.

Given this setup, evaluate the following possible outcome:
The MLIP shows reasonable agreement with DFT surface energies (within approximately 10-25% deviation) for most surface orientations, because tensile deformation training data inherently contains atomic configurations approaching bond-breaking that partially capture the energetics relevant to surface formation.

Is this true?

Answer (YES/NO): NO